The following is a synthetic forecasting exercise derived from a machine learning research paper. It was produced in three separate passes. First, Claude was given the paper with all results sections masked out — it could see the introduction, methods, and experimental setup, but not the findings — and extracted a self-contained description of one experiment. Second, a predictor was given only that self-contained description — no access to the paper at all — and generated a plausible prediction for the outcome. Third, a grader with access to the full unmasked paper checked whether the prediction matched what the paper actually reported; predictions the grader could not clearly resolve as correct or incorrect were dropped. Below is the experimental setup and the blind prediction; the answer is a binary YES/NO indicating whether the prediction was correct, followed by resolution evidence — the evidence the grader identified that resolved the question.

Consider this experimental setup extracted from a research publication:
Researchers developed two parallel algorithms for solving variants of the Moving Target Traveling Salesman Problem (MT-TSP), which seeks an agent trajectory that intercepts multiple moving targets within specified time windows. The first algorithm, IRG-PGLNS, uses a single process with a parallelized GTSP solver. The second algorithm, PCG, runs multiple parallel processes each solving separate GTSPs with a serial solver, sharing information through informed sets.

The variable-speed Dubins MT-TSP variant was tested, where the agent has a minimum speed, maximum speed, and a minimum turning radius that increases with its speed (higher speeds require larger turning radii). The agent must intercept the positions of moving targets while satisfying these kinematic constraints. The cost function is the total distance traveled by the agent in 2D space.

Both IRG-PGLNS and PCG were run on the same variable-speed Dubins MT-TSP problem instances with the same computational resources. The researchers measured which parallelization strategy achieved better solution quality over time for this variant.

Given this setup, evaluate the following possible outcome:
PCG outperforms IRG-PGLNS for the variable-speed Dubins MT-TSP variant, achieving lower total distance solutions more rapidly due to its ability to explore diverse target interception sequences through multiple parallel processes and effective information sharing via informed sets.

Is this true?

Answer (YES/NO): NO